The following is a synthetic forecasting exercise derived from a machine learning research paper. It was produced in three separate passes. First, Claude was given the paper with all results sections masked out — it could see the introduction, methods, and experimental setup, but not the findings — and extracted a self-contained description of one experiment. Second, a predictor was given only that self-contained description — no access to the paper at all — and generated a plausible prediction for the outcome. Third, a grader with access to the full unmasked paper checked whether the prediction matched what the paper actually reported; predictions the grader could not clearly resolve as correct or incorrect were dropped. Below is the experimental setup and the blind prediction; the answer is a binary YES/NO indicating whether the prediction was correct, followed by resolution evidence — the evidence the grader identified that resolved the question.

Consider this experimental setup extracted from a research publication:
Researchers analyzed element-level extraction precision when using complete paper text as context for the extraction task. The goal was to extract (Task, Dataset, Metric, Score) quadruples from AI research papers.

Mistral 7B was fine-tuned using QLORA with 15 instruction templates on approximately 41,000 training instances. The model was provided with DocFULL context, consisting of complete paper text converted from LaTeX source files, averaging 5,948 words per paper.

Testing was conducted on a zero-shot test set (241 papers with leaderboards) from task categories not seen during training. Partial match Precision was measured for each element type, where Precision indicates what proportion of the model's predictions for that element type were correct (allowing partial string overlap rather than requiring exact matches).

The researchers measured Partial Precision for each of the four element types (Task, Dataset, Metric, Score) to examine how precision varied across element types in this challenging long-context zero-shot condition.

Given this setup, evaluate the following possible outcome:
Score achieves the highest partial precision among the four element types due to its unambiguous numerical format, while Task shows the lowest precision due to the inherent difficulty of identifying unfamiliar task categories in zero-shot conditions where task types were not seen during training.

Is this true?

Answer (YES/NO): NO